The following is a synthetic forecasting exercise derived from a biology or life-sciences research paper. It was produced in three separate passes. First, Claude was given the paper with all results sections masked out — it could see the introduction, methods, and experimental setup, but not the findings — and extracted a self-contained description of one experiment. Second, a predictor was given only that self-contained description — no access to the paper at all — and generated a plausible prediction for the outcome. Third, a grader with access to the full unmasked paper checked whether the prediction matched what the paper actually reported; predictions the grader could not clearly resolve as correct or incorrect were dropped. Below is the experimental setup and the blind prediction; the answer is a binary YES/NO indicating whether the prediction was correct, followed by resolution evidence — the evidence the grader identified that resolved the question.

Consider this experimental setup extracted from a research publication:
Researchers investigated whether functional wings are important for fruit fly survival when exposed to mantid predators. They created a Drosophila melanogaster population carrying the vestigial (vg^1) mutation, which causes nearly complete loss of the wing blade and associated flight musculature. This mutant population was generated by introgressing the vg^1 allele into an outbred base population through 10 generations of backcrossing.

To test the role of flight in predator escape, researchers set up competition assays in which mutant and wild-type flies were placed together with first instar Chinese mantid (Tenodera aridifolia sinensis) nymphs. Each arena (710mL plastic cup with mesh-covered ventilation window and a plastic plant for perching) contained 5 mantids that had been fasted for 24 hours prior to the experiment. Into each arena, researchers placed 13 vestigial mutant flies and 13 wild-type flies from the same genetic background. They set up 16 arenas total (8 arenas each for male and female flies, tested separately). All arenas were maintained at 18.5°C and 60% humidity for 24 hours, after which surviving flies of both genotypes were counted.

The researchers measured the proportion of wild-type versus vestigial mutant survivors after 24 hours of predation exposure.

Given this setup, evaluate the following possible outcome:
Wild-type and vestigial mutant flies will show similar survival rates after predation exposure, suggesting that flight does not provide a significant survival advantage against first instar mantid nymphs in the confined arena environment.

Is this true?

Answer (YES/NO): NO